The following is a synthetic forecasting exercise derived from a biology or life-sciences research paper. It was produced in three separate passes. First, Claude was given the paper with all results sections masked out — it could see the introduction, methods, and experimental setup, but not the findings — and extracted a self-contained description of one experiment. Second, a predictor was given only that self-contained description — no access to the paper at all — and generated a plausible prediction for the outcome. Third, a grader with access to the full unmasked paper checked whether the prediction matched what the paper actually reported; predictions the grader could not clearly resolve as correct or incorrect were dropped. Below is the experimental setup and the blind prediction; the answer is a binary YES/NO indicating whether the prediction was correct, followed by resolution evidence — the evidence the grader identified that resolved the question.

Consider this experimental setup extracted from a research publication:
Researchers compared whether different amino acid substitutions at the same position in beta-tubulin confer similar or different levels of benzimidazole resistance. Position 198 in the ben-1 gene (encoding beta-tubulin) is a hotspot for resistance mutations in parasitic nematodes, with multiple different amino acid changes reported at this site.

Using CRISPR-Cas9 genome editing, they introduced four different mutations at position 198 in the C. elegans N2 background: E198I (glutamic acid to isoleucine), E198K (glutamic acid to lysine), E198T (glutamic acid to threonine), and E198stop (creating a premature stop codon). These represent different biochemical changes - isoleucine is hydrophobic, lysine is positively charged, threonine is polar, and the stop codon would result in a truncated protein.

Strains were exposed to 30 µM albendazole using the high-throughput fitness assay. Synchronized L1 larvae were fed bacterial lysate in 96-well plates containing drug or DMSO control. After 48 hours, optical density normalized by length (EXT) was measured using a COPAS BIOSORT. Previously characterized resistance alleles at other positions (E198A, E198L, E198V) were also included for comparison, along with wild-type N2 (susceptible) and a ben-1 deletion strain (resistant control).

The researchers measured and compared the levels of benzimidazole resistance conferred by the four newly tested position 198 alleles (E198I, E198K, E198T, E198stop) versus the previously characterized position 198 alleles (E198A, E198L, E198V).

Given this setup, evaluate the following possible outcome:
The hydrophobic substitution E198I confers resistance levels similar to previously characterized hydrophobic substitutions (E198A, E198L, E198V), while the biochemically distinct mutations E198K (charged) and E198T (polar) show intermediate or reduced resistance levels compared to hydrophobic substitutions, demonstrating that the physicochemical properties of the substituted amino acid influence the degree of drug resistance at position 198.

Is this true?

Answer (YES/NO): NO